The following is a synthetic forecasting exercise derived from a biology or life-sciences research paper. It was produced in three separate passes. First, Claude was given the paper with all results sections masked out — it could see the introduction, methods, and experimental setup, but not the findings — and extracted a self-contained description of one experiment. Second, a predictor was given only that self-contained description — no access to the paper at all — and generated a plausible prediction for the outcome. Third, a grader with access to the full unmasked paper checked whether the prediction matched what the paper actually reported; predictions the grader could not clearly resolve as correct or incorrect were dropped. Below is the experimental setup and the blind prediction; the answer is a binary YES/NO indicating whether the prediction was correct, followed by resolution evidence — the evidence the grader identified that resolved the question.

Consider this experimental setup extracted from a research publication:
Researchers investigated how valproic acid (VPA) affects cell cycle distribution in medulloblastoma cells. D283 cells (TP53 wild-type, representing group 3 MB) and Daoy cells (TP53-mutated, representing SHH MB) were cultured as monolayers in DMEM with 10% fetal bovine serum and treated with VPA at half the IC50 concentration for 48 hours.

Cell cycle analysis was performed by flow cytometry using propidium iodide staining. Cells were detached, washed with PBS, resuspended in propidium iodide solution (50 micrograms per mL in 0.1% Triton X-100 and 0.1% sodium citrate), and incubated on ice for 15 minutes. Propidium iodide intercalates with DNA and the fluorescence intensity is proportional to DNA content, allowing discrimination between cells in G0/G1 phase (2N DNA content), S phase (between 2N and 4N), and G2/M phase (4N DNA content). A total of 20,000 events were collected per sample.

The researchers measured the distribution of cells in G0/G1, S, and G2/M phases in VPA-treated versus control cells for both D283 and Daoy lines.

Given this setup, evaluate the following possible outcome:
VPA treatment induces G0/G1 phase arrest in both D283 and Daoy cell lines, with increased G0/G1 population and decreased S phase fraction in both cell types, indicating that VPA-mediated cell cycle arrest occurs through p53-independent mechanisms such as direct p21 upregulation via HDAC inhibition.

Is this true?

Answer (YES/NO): NO